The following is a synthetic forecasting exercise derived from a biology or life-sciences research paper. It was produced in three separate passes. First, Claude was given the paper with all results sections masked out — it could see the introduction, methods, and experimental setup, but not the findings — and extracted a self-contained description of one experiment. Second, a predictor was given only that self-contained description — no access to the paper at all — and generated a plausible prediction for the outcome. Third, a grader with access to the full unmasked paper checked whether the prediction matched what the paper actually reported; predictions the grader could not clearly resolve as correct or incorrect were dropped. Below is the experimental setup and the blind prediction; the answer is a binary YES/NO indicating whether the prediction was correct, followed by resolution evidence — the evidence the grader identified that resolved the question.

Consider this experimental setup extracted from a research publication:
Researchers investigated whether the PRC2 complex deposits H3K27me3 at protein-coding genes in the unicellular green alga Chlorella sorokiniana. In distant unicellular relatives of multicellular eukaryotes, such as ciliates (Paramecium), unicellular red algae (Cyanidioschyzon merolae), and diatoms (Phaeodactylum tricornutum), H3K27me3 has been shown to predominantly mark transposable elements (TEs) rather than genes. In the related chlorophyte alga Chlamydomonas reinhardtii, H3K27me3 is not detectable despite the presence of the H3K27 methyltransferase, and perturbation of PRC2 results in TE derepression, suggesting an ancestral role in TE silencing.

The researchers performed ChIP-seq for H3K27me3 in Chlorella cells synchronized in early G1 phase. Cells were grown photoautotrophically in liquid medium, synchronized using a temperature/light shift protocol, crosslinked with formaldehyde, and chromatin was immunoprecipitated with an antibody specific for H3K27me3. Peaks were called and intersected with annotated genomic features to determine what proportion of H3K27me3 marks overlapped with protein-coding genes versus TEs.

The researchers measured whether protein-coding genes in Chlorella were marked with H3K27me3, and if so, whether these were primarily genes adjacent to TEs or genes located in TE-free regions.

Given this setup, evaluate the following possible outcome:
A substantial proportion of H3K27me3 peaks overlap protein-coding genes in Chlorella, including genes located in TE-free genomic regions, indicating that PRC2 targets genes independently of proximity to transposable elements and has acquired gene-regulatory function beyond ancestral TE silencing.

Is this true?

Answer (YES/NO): YES